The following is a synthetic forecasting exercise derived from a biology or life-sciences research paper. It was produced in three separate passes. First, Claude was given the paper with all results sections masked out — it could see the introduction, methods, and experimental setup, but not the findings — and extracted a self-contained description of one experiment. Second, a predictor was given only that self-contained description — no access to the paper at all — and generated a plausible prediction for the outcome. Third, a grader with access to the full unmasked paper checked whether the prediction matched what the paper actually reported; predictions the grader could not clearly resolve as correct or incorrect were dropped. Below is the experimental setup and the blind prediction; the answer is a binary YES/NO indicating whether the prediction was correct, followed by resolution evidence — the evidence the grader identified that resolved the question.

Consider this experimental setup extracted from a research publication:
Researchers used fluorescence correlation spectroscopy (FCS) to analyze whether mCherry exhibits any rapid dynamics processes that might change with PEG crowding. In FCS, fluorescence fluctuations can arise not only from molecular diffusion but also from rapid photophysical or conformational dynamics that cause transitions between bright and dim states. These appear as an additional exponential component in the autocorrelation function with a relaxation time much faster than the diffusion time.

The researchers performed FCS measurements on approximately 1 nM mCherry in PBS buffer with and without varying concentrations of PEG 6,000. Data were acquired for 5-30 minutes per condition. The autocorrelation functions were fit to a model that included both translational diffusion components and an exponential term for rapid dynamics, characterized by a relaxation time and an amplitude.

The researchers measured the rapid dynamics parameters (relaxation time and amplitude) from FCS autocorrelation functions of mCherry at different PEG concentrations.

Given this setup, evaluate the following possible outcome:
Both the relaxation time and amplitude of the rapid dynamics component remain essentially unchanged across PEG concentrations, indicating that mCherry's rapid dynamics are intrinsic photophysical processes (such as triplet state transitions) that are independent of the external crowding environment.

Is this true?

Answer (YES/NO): NO